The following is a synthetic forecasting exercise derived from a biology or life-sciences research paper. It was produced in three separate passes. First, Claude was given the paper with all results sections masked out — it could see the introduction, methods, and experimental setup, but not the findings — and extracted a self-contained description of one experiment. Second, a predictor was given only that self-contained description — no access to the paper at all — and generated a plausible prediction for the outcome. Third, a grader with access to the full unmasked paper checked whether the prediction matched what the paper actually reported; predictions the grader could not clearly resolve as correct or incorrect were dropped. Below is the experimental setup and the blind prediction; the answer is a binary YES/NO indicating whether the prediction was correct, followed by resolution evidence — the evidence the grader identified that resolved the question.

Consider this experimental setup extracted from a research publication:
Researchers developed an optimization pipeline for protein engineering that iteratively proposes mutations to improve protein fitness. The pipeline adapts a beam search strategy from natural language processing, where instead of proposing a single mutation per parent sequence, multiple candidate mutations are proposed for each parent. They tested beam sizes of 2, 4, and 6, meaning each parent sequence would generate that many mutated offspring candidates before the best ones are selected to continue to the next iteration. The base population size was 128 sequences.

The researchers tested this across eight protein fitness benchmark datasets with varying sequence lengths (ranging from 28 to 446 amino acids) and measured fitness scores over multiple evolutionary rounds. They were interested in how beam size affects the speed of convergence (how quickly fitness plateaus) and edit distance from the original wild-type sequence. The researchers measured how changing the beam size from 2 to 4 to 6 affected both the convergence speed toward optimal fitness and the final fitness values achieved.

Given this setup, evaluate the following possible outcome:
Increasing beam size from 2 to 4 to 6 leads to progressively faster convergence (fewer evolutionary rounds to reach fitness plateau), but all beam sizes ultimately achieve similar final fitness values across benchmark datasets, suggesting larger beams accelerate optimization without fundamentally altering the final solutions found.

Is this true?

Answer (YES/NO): NO